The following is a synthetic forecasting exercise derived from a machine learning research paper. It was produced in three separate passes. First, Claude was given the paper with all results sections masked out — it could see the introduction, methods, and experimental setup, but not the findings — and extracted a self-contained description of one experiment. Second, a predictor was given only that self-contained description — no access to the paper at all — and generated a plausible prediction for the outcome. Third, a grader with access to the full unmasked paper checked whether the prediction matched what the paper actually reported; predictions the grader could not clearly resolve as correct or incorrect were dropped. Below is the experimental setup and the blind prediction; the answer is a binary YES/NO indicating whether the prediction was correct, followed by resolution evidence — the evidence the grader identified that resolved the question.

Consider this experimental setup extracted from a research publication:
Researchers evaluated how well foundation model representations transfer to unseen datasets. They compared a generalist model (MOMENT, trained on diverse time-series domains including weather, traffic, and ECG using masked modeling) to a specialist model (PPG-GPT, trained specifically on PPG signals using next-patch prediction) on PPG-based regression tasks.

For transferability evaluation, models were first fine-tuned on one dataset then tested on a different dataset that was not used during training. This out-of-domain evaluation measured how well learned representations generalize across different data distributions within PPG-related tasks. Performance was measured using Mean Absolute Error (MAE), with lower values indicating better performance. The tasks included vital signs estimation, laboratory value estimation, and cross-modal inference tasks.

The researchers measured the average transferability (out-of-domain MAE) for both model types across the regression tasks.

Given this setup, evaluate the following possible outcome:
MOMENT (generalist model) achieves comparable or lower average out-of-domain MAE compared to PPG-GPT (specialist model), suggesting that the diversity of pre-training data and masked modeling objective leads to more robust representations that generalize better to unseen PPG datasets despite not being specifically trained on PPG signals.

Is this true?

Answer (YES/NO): YES